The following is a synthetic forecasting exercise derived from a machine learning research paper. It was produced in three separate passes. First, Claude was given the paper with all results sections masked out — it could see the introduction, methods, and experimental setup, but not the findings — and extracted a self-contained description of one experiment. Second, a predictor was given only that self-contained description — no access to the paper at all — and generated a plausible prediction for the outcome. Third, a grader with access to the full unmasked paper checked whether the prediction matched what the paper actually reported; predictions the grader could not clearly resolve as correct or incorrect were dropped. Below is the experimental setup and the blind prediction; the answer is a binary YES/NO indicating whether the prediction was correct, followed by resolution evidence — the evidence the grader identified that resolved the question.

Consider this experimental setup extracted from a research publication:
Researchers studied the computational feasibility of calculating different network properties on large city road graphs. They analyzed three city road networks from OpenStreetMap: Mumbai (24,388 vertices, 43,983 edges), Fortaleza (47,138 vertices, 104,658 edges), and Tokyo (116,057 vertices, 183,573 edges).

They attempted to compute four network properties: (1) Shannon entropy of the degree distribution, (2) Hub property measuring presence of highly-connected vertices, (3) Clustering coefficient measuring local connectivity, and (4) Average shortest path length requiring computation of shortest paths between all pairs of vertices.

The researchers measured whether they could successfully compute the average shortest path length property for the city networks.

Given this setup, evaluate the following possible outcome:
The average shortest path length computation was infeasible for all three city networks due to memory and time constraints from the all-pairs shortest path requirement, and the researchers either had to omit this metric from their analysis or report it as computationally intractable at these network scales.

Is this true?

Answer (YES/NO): YES